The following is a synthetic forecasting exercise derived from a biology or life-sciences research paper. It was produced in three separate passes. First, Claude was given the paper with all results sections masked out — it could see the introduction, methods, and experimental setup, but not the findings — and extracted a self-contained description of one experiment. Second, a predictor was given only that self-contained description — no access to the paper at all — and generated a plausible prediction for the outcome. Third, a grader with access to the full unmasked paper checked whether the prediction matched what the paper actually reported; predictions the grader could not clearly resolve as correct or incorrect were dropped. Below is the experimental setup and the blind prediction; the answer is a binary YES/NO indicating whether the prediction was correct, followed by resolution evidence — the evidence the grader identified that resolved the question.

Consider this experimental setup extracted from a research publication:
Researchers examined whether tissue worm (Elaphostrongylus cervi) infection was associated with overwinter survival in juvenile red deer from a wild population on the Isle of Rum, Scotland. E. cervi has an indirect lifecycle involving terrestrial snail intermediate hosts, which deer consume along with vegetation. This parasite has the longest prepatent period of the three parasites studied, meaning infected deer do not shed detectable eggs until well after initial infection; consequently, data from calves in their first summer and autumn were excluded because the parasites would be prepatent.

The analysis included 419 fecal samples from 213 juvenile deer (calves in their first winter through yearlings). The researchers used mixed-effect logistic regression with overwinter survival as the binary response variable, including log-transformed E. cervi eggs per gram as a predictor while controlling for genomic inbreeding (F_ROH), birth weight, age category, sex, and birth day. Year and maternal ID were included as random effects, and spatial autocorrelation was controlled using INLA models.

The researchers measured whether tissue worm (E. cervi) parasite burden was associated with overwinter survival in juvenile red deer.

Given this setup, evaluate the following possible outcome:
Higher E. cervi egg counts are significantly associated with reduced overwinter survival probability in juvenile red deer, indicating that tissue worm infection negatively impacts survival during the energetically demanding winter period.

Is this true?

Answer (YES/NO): NO